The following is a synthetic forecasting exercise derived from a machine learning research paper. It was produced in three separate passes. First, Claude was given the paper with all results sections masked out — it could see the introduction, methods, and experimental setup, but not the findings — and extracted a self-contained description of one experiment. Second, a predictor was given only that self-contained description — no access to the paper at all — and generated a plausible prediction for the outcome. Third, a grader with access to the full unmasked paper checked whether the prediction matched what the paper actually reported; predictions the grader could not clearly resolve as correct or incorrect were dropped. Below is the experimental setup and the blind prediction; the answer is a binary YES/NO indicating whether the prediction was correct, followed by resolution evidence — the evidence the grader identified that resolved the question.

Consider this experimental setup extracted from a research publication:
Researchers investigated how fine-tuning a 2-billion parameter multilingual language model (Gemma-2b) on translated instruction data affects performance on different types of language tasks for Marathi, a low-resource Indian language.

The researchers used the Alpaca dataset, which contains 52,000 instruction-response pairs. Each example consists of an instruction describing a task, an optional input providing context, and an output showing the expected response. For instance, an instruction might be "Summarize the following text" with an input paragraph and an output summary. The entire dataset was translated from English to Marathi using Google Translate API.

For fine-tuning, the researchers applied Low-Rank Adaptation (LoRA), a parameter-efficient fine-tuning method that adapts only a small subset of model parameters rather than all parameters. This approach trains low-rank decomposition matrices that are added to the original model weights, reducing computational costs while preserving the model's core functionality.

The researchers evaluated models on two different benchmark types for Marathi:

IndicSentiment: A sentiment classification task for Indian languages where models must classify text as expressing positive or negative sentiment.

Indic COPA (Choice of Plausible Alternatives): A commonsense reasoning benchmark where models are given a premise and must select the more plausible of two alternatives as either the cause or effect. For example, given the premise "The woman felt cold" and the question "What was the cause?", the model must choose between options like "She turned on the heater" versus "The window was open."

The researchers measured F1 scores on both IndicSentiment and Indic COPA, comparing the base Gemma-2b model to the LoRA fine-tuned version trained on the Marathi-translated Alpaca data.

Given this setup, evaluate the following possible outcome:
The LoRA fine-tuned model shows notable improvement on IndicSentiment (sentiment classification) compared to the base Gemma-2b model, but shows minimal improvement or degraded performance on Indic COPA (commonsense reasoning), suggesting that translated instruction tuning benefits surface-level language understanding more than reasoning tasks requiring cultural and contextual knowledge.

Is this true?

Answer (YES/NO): YES